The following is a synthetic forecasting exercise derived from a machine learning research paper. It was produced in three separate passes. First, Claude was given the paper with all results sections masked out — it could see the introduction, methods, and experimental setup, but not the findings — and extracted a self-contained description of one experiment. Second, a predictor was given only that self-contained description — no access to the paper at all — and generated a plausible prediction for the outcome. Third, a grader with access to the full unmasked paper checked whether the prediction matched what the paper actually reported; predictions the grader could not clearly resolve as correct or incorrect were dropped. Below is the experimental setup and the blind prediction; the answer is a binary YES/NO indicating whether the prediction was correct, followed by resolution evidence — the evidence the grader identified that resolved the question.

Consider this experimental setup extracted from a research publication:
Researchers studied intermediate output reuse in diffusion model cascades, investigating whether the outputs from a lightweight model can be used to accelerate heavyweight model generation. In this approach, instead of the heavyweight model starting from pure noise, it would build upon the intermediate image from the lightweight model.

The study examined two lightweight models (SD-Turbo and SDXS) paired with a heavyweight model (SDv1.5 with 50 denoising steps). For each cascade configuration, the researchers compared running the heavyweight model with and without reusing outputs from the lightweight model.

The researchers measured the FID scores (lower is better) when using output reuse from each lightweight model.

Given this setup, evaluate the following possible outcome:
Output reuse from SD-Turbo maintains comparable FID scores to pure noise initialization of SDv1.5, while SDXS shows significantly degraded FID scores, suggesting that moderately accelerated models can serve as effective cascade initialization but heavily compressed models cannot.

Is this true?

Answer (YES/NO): YES